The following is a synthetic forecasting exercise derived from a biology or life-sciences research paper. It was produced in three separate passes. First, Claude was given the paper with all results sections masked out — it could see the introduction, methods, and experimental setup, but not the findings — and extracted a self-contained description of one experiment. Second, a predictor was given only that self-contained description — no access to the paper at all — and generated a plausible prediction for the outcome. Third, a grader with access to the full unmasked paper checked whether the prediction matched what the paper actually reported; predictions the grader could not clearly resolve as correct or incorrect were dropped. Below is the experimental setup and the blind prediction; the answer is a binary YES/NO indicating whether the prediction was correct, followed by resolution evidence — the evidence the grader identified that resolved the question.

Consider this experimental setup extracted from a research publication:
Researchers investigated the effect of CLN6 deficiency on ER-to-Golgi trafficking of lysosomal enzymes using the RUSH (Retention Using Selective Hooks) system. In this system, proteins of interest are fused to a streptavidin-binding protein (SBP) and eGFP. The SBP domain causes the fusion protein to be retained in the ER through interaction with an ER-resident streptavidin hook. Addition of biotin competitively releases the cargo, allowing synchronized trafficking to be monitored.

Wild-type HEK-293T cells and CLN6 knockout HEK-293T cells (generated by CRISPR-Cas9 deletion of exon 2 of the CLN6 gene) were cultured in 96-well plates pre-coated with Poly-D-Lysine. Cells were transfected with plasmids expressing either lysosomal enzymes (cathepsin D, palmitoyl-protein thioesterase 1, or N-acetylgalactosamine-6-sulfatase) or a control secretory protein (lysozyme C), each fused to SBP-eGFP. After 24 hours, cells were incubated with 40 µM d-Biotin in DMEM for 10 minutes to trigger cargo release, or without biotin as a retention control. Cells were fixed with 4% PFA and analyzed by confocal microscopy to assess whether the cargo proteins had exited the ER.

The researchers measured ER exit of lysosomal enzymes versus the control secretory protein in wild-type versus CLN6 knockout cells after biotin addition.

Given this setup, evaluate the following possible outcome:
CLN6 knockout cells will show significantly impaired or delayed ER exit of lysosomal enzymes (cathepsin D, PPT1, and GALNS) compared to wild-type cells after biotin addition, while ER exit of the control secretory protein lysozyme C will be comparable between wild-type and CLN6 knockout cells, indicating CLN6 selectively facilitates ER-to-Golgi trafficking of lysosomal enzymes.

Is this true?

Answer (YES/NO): YES